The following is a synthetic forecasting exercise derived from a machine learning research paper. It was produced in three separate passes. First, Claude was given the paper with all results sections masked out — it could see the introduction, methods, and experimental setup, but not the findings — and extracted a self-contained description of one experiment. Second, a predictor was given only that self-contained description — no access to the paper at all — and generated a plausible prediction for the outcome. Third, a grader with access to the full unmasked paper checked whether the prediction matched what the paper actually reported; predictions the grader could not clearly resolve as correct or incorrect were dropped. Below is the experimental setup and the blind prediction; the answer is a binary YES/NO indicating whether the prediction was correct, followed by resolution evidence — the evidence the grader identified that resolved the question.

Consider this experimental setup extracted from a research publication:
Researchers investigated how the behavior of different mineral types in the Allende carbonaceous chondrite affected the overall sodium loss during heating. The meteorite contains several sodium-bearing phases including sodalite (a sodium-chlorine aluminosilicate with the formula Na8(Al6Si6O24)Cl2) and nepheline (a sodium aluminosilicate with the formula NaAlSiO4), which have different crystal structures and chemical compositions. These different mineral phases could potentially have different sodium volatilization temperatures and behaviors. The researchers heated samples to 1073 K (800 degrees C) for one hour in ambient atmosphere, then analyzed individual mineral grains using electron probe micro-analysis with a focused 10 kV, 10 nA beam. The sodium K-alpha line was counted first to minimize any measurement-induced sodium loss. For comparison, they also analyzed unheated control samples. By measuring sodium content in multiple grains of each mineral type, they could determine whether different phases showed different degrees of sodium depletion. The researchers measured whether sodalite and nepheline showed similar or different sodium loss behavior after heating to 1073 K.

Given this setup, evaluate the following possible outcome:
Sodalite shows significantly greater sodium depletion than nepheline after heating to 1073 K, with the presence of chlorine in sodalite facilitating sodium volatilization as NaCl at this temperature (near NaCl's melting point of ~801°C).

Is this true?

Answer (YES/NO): NO